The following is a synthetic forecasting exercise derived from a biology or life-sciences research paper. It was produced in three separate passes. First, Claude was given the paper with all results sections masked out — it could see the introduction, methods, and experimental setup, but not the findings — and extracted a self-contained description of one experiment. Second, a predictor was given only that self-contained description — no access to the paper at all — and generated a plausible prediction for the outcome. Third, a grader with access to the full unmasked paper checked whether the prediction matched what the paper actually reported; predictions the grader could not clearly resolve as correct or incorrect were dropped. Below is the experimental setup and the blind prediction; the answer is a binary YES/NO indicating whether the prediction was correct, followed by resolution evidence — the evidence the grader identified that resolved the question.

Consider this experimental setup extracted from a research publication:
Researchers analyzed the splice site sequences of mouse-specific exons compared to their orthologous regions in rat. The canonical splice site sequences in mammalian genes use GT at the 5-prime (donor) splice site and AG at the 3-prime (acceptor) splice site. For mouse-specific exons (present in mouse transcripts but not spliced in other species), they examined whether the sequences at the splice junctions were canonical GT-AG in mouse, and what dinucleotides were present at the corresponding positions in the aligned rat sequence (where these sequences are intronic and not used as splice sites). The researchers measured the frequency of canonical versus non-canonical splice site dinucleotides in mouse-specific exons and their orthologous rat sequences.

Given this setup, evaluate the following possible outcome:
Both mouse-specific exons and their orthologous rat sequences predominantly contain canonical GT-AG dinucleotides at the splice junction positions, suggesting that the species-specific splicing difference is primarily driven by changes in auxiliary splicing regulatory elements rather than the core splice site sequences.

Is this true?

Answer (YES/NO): NO